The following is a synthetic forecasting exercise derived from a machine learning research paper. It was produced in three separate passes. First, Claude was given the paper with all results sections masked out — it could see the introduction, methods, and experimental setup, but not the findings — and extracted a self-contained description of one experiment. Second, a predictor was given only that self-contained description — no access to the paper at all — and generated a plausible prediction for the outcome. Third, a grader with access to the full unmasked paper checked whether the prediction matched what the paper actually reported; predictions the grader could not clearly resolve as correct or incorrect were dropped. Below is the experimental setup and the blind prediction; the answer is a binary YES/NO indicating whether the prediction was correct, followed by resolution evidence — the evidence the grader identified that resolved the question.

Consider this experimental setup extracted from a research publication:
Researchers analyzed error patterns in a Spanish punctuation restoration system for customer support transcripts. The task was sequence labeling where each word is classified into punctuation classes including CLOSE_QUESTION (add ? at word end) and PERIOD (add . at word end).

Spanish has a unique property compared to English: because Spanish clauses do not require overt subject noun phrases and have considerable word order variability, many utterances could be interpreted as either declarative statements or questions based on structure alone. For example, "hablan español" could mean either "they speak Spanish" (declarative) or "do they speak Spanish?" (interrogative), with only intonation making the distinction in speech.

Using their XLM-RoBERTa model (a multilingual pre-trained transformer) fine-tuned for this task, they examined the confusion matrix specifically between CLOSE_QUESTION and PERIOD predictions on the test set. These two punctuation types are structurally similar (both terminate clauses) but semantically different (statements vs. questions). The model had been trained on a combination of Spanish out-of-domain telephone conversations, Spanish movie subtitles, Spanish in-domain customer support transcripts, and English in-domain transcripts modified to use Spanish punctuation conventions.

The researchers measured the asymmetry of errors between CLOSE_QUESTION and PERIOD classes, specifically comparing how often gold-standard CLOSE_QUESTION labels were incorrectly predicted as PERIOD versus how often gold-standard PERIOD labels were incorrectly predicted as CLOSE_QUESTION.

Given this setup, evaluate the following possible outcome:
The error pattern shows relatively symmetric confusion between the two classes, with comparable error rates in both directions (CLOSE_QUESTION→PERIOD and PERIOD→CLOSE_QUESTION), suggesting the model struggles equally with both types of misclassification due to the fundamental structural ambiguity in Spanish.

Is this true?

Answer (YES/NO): NO